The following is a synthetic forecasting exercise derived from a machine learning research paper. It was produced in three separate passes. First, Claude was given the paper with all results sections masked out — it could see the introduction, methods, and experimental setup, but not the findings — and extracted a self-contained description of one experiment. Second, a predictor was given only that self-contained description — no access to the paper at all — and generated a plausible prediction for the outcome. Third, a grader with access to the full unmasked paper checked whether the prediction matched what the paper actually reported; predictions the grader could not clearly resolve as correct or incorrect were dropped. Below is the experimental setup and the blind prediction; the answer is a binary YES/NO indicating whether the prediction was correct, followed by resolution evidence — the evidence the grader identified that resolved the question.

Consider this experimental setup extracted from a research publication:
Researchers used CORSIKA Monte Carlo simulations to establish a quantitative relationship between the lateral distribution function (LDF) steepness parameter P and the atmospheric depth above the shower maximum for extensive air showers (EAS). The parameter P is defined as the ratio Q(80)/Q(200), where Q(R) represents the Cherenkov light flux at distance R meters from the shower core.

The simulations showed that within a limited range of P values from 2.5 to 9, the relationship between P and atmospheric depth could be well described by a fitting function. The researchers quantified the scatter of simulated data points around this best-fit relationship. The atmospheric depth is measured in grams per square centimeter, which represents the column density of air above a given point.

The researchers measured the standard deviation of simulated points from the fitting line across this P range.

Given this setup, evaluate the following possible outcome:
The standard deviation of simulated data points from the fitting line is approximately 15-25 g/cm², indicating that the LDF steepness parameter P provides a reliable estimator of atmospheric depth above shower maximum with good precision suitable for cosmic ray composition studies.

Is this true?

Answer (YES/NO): YES